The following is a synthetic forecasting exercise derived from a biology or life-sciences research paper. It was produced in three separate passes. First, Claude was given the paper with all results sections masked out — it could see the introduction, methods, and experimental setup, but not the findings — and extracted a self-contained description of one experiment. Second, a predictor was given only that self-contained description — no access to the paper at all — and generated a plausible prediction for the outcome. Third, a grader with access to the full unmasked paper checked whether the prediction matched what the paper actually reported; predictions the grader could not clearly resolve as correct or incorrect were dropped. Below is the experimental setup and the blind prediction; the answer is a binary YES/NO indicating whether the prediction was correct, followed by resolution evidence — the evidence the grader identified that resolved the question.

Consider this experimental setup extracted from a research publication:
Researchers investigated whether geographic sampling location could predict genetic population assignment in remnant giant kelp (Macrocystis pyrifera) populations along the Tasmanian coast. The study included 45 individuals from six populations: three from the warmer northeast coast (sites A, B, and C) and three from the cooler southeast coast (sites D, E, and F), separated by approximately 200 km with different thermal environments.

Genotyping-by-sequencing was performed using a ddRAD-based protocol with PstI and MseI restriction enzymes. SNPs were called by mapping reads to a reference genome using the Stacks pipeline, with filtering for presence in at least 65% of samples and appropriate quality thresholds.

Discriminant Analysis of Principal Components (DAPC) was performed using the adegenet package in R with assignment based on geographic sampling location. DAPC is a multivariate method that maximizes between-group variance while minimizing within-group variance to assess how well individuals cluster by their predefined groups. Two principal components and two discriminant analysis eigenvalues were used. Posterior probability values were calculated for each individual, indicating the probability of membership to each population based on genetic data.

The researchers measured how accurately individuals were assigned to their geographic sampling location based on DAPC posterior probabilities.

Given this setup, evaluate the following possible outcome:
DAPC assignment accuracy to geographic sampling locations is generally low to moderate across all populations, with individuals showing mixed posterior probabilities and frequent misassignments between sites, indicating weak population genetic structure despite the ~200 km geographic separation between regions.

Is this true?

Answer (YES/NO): NO